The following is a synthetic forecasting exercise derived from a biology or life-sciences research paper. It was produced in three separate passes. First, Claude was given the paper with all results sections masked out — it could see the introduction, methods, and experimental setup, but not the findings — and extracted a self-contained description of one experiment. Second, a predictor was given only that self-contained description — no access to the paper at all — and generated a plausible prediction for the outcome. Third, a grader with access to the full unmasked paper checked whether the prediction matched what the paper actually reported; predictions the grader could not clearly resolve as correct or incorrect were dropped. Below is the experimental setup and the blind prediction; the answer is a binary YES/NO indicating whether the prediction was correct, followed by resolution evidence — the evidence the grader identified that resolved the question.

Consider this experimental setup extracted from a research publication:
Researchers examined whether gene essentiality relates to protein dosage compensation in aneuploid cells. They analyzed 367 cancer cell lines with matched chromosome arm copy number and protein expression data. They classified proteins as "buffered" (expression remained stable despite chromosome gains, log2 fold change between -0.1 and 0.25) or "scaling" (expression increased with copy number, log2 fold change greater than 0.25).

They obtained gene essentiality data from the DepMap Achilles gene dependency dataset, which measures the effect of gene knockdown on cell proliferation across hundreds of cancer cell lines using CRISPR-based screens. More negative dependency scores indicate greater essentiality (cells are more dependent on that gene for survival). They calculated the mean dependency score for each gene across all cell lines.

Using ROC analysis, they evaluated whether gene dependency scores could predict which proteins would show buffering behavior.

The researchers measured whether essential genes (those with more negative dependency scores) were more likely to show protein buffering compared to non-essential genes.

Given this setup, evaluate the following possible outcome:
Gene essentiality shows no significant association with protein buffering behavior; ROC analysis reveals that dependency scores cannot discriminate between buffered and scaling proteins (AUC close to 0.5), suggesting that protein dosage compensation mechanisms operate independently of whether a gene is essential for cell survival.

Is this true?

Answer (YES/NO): NO